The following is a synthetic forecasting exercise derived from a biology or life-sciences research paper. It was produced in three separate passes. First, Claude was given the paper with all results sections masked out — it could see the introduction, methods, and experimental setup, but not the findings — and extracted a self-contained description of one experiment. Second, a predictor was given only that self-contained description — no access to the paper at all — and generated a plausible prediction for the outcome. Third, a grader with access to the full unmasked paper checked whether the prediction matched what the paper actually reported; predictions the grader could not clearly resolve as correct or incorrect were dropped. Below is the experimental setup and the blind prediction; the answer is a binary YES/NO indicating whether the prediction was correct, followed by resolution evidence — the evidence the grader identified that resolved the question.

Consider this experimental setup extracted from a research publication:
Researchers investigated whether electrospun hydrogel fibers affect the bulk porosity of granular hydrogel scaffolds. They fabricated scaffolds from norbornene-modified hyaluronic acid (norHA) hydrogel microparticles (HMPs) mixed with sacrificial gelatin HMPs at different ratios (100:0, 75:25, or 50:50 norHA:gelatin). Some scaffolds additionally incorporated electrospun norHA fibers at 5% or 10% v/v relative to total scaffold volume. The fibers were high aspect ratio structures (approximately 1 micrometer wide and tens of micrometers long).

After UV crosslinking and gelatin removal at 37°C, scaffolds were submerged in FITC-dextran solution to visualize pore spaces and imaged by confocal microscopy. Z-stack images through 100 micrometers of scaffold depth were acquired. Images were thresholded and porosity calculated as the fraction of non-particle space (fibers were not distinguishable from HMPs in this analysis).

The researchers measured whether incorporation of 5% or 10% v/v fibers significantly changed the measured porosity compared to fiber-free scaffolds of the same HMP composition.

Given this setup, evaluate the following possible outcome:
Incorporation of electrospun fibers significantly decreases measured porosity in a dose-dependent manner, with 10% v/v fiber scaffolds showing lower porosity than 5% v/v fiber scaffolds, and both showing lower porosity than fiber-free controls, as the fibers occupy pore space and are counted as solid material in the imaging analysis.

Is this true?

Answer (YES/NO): NO